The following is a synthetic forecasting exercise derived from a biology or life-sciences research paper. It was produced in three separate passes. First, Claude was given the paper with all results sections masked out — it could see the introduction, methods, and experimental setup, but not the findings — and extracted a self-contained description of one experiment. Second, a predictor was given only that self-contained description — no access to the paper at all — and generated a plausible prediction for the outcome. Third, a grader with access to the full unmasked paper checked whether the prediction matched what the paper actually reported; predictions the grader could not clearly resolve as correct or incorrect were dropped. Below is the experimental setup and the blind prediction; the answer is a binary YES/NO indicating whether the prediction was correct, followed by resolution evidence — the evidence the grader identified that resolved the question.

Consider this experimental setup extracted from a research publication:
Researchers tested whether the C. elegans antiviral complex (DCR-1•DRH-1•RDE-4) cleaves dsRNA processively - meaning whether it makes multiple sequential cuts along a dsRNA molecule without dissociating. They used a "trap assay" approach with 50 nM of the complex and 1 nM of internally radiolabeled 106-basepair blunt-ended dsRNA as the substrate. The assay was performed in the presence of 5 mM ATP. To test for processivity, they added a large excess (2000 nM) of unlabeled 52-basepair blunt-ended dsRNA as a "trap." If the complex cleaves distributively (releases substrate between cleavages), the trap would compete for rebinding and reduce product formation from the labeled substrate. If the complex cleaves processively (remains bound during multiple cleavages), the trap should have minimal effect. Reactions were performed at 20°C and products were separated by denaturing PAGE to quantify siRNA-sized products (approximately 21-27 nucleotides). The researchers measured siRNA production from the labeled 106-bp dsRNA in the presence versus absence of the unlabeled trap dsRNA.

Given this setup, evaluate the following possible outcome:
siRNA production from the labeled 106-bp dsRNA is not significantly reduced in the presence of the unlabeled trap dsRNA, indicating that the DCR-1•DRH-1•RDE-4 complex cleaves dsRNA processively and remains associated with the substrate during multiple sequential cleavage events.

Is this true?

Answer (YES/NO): YES